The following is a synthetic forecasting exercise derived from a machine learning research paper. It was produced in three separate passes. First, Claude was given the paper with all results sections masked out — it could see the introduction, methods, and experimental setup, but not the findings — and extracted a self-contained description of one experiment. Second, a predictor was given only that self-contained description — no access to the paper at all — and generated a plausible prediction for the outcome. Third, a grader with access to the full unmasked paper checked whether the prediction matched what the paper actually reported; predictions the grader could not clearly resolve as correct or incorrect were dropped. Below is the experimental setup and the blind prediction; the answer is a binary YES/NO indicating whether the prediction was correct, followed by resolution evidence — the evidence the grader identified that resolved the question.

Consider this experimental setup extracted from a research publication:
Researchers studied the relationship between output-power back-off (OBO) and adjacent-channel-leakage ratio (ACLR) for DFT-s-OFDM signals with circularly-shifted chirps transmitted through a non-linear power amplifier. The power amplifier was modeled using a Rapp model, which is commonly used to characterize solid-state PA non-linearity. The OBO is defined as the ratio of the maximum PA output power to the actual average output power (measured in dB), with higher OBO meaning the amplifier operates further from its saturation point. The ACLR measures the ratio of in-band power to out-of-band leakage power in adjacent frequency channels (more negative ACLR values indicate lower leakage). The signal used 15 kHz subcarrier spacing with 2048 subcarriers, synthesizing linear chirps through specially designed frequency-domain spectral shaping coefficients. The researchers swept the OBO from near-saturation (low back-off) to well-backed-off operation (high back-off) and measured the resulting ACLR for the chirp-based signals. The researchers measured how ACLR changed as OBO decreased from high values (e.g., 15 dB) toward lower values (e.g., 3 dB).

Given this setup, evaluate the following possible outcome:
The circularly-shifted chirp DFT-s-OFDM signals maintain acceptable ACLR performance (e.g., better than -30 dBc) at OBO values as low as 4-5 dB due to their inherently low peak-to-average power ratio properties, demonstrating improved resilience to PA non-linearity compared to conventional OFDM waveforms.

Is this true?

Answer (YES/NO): NO